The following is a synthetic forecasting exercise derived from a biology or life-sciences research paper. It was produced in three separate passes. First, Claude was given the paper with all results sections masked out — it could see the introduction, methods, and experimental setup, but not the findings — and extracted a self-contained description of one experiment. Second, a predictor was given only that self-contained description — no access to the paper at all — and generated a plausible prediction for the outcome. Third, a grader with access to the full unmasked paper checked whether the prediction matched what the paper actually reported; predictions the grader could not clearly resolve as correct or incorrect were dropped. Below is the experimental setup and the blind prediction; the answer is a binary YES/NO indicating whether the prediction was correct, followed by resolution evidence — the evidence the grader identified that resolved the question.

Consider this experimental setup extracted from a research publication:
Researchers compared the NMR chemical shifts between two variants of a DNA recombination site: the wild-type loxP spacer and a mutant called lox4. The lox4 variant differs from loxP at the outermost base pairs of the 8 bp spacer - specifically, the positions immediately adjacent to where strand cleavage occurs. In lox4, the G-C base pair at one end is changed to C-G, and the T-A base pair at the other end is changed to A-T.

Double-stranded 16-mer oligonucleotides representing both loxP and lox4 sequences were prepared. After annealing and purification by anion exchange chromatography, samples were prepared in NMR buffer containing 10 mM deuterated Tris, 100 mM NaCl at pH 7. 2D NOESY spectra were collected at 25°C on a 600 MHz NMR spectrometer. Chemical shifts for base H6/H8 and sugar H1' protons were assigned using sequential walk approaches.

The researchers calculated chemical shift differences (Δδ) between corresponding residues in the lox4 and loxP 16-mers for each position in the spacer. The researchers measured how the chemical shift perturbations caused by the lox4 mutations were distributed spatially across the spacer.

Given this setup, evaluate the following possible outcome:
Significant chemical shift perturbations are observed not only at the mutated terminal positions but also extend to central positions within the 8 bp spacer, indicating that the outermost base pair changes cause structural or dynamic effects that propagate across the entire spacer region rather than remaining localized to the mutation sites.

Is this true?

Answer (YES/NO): NO